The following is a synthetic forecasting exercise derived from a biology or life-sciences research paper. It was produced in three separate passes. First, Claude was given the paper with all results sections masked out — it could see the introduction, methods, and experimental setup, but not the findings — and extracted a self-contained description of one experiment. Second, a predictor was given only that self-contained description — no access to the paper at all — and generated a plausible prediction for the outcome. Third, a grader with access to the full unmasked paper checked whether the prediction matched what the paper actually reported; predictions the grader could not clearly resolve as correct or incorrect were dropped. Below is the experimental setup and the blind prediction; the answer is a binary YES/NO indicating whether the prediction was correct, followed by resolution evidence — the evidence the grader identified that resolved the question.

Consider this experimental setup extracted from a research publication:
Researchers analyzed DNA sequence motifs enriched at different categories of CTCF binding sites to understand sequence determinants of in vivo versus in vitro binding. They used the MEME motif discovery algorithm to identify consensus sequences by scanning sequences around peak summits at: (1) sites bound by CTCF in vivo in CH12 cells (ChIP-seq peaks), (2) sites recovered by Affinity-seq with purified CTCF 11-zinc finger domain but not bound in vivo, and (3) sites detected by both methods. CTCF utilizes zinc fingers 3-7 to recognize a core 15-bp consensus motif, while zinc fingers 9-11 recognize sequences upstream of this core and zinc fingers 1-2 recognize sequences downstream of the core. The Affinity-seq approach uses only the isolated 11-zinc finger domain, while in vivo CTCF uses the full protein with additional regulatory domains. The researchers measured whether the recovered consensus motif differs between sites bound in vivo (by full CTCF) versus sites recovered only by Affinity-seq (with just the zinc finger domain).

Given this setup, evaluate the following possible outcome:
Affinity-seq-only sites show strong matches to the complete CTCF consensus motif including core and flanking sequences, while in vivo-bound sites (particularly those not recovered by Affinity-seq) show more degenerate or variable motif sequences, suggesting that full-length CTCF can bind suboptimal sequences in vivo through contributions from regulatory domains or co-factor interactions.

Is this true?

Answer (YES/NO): NO